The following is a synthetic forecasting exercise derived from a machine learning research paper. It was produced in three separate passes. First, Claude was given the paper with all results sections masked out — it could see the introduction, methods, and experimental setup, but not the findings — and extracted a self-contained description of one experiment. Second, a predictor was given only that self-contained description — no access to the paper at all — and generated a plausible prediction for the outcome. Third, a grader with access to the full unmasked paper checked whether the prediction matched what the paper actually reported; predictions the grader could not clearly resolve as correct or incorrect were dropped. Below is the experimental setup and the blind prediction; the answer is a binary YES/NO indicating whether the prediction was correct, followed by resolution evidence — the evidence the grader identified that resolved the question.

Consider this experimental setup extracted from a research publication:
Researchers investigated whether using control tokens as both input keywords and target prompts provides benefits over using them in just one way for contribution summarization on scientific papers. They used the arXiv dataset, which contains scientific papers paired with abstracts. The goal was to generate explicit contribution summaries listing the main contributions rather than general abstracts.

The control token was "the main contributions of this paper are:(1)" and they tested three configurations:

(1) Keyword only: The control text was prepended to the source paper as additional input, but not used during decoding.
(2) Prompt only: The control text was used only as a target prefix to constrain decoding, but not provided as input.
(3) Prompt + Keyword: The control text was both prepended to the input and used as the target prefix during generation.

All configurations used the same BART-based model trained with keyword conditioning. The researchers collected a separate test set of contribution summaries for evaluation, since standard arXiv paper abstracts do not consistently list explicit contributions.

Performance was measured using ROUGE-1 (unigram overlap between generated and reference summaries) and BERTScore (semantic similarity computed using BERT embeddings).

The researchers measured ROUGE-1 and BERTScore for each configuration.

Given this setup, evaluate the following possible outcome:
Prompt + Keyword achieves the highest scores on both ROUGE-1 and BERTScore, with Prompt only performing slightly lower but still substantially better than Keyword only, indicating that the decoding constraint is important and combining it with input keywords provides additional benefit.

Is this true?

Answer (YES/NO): NO